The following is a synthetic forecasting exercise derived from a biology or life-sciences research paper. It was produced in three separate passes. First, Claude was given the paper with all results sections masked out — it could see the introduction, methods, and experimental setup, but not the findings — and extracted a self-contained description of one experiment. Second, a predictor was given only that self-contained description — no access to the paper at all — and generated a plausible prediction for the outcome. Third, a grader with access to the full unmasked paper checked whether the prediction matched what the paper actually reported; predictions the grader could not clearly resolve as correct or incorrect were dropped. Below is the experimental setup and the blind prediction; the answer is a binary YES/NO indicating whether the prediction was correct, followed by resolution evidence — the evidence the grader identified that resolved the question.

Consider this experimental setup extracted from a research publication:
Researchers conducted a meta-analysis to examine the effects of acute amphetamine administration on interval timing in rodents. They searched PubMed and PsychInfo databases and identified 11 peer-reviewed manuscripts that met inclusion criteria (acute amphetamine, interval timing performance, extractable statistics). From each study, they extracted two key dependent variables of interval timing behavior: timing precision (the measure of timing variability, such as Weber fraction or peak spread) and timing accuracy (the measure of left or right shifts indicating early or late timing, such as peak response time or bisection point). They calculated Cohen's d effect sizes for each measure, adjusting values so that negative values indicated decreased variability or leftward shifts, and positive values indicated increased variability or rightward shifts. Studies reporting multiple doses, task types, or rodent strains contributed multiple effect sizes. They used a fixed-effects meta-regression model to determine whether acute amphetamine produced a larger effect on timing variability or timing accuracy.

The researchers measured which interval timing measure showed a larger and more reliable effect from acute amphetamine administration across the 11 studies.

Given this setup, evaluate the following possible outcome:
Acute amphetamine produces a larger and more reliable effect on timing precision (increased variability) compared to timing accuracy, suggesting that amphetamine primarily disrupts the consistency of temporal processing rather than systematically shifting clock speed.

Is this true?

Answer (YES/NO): YES